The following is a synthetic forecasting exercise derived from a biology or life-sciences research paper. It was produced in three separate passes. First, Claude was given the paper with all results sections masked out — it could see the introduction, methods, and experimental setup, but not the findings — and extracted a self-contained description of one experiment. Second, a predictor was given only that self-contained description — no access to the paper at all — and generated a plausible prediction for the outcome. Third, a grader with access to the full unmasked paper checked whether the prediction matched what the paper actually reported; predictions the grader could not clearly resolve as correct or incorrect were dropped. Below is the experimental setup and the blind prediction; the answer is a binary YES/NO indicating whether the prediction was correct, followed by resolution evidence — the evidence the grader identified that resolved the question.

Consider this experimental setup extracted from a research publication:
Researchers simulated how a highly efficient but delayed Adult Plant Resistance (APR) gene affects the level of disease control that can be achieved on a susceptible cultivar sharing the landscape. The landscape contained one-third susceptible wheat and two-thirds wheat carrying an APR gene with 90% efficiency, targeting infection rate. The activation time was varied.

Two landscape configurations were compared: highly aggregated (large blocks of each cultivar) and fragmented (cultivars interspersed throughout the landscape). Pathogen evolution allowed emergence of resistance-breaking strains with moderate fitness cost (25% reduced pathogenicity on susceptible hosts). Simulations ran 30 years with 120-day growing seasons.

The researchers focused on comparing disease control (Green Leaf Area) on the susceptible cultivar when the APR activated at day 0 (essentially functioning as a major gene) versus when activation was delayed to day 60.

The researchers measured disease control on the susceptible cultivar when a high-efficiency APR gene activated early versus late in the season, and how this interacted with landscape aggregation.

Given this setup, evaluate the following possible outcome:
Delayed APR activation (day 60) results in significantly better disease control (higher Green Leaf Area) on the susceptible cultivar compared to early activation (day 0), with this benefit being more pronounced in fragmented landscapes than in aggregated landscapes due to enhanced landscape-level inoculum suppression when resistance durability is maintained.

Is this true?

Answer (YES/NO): NO